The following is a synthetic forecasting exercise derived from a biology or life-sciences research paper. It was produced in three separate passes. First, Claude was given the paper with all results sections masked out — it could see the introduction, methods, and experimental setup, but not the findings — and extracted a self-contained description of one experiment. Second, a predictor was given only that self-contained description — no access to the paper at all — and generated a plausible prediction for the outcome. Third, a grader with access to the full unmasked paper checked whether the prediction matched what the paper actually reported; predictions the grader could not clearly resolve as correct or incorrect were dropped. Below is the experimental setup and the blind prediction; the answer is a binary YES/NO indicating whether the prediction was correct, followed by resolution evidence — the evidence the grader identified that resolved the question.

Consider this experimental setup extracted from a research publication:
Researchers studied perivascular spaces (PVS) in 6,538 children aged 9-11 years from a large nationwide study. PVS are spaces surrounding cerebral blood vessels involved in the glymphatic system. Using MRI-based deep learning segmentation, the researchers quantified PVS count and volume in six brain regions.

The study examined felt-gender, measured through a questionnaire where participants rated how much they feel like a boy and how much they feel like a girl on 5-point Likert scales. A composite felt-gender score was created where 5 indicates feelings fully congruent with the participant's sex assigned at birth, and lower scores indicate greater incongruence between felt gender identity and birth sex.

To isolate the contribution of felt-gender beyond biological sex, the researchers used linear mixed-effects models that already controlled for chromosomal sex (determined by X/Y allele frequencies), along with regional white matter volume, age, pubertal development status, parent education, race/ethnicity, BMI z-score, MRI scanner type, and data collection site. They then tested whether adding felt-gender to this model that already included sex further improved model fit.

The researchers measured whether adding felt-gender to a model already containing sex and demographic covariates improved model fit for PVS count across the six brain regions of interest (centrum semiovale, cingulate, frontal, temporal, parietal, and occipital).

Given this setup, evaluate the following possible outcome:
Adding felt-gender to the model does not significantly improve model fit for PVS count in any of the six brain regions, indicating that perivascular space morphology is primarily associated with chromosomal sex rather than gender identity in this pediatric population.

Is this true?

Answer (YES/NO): NO